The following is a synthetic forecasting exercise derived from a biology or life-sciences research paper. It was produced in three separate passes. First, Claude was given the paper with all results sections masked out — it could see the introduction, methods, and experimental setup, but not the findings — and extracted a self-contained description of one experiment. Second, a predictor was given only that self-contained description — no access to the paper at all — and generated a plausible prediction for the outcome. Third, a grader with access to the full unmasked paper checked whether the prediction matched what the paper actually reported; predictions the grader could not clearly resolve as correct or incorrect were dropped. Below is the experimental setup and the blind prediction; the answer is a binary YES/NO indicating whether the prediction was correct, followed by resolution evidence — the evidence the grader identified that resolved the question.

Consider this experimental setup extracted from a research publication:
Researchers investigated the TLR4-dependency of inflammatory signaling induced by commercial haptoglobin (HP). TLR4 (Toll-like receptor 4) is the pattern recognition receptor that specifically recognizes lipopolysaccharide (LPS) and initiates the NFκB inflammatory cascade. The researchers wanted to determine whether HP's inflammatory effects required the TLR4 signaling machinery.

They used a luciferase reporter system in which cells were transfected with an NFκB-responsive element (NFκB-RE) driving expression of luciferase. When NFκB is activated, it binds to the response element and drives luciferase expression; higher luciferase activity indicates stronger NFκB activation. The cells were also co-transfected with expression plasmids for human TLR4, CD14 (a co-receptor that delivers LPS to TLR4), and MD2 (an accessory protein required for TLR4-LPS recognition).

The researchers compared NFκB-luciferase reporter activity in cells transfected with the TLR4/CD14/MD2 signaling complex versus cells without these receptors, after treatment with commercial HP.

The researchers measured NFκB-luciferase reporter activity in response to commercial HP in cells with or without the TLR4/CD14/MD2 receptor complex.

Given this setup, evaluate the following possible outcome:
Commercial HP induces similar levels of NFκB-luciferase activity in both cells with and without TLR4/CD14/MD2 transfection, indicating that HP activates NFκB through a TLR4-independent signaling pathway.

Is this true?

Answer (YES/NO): NO